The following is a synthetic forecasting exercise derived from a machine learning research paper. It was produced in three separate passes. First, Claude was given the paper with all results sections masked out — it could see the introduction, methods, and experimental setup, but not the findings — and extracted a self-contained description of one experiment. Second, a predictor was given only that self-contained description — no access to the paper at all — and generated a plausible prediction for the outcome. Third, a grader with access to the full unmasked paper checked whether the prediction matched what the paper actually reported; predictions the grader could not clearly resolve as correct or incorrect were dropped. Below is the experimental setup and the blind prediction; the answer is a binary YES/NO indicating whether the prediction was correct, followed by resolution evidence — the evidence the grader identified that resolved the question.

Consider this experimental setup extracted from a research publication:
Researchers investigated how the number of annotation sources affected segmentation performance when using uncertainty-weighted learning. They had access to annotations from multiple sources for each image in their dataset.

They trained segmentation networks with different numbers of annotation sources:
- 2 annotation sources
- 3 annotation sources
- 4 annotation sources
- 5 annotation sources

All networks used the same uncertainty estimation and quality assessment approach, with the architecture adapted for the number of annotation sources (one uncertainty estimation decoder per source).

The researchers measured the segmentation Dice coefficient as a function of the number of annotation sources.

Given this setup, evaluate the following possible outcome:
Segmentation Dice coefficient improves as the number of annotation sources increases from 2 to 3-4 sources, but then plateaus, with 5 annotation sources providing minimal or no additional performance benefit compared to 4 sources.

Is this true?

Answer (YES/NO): NO